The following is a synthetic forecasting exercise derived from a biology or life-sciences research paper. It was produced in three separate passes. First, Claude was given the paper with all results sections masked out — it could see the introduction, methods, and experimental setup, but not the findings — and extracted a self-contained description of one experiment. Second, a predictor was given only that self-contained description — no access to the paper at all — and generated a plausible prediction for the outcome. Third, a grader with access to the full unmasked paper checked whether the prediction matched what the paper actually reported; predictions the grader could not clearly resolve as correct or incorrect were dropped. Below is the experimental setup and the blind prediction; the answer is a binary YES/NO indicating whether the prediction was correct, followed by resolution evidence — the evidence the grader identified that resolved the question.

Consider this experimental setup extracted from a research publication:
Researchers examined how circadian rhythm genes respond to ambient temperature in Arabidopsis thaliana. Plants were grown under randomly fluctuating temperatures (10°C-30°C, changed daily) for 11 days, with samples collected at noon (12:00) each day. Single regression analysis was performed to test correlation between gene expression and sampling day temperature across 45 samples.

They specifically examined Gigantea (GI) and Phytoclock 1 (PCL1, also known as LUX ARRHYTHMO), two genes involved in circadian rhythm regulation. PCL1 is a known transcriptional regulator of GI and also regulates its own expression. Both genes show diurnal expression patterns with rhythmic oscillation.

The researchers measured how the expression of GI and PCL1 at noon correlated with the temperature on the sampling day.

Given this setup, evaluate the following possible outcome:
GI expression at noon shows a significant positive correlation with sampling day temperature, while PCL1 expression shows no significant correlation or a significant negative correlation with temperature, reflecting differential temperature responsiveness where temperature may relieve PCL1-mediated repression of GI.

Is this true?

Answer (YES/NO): NO